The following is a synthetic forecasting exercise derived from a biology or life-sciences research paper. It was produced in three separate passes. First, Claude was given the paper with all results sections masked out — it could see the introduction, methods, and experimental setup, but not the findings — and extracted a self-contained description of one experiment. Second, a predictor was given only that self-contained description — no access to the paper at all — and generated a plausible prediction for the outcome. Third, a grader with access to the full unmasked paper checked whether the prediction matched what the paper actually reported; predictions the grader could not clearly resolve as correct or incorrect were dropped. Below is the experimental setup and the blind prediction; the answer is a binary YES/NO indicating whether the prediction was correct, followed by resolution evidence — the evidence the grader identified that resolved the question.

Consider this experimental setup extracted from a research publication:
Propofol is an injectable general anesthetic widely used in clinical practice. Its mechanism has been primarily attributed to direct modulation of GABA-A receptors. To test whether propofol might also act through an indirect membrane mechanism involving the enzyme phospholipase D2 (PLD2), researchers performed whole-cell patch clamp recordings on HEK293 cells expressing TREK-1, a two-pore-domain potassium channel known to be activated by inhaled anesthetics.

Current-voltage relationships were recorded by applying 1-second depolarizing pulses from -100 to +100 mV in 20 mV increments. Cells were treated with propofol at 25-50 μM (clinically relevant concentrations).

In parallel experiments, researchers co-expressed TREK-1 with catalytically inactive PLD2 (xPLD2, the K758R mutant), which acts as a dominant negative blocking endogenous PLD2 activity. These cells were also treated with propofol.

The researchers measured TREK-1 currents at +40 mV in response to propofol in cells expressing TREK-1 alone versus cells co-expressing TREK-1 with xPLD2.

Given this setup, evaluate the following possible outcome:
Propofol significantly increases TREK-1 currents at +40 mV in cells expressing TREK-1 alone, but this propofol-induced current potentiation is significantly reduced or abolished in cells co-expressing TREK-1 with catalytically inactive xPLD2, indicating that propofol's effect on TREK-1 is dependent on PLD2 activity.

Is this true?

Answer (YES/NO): YES